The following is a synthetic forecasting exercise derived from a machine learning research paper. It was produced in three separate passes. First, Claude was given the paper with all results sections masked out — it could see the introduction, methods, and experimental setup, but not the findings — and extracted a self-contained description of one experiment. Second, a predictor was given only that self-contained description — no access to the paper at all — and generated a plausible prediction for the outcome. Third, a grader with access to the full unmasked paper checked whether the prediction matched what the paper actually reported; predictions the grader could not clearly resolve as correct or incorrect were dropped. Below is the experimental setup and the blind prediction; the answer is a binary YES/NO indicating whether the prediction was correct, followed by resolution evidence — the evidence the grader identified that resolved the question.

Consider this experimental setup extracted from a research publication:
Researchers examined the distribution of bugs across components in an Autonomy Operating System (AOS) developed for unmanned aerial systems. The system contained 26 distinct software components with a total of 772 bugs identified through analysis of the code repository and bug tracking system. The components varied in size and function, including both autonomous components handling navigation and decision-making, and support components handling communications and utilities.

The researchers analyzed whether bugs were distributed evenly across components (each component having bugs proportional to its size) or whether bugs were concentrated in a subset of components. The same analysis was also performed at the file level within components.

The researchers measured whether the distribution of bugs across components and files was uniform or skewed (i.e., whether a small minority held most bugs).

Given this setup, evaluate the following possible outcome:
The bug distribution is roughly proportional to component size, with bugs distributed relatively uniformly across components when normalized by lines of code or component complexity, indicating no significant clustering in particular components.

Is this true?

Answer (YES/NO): NO